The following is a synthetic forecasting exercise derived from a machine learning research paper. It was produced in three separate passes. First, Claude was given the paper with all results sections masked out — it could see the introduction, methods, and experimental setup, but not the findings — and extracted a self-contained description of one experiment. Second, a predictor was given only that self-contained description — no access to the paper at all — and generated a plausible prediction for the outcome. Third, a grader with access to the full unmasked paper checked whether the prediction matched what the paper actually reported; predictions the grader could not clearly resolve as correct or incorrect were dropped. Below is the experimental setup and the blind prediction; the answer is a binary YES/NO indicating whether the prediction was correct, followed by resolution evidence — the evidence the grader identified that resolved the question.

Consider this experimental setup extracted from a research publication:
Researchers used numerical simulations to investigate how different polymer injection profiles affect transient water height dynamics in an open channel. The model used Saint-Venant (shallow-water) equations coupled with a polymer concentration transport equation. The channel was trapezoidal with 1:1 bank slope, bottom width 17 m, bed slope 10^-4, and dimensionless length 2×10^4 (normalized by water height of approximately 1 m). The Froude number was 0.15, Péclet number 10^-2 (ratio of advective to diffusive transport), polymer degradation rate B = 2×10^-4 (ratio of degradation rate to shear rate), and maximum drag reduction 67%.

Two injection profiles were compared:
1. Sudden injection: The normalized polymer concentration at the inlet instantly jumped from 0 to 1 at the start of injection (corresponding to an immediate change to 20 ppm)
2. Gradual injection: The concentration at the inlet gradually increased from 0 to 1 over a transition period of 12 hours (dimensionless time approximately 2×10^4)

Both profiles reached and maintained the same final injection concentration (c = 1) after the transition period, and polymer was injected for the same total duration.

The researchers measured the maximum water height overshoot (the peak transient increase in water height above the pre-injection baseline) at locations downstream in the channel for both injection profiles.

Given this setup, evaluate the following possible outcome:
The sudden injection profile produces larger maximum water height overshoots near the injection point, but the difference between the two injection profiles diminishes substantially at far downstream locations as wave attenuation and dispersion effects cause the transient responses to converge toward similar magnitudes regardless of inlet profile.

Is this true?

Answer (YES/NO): NO